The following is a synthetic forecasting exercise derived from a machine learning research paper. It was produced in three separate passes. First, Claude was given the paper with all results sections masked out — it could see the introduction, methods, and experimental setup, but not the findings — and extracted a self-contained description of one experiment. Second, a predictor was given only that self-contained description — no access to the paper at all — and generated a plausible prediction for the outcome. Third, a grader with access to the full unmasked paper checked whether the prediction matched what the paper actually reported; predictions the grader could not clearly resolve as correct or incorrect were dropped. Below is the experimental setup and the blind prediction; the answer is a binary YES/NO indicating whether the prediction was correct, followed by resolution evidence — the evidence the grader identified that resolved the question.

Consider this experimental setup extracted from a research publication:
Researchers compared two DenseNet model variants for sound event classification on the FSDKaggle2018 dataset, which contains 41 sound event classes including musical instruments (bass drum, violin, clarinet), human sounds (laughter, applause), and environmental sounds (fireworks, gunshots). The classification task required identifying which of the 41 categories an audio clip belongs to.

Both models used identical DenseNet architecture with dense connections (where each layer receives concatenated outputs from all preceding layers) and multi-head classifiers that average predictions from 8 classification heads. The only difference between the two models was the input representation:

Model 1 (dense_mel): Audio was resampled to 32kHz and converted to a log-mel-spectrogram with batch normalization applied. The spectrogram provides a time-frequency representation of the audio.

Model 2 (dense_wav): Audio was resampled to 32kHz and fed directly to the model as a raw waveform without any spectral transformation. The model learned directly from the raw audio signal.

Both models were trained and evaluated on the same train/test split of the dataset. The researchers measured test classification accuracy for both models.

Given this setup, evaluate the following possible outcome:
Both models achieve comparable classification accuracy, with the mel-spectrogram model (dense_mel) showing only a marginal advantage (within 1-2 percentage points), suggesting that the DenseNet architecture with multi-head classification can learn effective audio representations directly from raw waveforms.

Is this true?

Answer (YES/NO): NO